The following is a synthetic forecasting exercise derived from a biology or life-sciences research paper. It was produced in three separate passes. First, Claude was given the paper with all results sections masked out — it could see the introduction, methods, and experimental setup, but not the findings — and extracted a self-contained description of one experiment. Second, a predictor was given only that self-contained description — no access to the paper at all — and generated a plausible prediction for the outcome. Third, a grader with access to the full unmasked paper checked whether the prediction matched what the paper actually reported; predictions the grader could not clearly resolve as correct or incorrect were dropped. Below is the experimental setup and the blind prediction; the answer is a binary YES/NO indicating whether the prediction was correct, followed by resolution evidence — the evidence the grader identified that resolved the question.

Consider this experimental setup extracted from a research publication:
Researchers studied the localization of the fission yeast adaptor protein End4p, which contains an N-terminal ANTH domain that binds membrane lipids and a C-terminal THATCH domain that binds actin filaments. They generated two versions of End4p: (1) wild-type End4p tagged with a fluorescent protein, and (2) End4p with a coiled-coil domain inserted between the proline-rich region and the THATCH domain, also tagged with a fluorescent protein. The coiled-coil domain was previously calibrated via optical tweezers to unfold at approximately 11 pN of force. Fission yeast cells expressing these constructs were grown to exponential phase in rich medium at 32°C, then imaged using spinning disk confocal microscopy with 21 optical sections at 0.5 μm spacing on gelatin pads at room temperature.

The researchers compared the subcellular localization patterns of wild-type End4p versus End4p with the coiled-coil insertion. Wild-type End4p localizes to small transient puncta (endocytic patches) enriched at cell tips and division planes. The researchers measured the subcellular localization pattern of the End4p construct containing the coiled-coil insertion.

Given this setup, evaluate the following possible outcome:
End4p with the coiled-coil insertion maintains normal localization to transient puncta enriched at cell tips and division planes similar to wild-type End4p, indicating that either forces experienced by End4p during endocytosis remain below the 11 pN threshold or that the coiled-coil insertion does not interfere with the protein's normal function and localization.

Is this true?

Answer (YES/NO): NO